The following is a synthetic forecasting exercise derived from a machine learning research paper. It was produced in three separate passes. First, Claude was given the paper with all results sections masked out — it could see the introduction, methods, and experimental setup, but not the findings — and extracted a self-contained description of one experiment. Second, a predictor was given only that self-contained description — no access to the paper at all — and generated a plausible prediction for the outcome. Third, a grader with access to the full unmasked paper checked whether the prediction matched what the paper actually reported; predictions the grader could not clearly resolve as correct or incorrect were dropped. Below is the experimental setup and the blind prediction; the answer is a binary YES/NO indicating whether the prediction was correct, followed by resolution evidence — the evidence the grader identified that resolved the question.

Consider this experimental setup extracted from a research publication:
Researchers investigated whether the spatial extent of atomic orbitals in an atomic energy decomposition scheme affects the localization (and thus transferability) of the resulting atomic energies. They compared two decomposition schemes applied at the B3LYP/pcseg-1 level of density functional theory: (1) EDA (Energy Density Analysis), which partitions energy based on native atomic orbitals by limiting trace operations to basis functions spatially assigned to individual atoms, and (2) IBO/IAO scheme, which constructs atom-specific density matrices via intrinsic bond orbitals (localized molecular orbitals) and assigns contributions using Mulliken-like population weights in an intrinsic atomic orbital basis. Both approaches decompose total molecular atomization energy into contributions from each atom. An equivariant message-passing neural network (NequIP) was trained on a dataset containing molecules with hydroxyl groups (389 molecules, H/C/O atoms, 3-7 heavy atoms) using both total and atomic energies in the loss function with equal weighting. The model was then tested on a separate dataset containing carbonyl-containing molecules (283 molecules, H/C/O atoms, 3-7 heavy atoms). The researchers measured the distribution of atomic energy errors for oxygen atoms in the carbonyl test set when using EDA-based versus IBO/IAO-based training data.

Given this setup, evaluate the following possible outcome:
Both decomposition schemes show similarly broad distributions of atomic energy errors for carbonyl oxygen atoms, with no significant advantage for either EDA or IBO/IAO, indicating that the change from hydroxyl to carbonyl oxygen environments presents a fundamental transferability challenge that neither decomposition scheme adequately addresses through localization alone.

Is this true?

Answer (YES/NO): NO